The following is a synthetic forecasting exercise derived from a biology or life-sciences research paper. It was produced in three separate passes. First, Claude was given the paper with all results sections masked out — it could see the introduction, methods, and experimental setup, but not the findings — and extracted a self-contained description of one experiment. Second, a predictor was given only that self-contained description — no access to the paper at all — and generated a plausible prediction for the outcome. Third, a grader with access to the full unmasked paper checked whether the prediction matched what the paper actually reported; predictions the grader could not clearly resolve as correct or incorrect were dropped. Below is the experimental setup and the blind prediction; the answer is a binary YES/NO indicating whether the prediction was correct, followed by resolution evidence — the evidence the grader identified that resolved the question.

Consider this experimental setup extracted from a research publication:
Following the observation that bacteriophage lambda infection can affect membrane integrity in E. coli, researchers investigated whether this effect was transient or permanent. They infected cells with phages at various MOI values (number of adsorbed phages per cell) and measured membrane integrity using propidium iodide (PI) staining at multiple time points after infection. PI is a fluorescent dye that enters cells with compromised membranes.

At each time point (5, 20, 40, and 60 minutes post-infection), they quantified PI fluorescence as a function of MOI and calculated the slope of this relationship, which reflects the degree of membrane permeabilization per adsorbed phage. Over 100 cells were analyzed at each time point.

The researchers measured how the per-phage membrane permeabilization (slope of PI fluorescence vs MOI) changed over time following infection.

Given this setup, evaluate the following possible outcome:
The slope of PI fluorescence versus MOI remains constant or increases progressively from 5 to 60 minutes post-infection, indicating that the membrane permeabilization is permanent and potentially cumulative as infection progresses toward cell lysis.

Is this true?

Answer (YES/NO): NO